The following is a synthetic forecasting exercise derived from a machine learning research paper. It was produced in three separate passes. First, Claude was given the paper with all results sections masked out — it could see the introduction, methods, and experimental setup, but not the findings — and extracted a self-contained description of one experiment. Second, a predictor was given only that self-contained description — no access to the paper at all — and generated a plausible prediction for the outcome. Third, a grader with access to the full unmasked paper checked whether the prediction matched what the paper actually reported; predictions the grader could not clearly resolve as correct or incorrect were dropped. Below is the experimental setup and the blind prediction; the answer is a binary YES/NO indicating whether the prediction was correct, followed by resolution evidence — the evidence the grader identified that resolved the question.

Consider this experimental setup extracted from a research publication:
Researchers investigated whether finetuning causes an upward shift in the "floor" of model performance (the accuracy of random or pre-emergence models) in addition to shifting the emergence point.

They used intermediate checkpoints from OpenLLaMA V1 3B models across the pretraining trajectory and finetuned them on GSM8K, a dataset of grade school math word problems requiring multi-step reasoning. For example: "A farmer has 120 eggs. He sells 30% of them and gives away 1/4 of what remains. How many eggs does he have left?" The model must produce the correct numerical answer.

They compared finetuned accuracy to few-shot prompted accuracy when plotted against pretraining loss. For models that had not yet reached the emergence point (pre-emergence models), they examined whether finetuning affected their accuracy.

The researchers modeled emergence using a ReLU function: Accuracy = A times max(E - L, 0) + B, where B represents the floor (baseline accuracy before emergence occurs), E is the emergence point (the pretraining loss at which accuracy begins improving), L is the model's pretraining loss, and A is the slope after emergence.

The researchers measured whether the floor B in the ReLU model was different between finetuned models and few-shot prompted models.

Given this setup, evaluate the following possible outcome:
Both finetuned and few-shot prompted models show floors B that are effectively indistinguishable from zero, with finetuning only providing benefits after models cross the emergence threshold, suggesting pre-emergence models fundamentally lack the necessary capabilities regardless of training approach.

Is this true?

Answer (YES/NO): NO